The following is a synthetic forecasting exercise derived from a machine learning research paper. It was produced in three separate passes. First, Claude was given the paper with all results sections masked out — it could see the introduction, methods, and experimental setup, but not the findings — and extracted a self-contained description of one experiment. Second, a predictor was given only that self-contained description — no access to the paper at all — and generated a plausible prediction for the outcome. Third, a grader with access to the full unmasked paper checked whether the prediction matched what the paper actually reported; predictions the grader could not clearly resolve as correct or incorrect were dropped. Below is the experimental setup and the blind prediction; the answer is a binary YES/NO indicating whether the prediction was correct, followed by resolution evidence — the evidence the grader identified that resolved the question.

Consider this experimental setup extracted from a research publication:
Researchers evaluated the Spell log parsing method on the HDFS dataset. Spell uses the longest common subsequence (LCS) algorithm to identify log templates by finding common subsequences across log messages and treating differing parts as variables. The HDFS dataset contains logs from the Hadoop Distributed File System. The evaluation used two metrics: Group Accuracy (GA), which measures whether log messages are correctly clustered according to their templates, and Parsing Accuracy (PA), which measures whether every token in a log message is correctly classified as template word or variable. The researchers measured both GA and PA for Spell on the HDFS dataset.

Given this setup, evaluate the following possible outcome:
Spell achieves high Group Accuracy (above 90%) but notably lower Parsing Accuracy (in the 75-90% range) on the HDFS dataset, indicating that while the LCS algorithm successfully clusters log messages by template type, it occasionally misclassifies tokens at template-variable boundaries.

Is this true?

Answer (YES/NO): NO